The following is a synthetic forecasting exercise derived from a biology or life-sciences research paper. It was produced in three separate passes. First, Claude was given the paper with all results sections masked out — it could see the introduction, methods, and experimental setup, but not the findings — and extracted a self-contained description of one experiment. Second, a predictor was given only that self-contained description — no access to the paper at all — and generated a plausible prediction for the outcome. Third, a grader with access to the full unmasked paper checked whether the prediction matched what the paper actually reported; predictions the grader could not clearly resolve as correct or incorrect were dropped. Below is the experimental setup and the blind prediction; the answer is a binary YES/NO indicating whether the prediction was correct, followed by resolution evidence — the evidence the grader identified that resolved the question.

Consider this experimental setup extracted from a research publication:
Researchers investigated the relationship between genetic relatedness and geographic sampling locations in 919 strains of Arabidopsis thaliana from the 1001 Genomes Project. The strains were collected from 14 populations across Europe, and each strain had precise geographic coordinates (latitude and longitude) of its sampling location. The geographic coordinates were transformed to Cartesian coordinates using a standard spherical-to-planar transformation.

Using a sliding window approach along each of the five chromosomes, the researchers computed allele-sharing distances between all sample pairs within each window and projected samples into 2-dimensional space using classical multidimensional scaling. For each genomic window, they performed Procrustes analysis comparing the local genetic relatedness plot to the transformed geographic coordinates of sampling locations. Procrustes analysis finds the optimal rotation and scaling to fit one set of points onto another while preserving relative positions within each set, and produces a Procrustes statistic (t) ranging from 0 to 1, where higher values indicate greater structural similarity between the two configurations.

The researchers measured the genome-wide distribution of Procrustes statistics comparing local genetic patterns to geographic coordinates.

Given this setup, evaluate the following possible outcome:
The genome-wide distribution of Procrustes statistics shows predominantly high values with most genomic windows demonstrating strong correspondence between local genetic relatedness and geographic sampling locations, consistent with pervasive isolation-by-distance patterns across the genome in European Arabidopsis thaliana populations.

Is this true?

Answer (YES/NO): NO